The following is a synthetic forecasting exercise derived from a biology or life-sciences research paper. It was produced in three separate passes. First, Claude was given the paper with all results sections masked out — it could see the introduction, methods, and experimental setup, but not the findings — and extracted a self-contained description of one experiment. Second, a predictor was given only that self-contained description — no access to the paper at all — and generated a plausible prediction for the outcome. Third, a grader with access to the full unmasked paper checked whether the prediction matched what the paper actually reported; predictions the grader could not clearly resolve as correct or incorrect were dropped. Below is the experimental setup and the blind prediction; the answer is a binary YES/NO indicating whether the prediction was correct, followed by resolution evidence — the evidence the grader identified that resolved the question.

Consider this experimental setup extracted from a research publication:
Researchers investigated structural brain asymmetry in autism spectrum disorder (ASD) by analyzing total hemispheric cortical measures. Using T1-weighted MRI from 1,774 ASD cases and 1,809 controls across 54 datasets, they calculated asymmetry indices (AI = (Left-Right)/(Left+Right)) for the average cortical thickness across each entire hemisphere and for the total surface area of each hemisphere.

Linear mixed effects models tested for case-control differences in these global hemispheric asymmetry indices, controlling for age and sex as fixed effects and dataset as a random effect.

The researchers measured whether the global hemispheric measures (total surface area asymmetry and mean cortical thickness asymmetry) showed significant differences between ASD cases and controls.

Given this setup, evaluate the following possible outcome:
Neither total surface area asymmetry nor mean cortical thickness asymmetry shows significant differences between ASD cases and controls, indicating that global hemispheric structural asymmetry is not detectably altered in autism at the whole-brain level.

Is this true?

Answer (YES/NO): NO